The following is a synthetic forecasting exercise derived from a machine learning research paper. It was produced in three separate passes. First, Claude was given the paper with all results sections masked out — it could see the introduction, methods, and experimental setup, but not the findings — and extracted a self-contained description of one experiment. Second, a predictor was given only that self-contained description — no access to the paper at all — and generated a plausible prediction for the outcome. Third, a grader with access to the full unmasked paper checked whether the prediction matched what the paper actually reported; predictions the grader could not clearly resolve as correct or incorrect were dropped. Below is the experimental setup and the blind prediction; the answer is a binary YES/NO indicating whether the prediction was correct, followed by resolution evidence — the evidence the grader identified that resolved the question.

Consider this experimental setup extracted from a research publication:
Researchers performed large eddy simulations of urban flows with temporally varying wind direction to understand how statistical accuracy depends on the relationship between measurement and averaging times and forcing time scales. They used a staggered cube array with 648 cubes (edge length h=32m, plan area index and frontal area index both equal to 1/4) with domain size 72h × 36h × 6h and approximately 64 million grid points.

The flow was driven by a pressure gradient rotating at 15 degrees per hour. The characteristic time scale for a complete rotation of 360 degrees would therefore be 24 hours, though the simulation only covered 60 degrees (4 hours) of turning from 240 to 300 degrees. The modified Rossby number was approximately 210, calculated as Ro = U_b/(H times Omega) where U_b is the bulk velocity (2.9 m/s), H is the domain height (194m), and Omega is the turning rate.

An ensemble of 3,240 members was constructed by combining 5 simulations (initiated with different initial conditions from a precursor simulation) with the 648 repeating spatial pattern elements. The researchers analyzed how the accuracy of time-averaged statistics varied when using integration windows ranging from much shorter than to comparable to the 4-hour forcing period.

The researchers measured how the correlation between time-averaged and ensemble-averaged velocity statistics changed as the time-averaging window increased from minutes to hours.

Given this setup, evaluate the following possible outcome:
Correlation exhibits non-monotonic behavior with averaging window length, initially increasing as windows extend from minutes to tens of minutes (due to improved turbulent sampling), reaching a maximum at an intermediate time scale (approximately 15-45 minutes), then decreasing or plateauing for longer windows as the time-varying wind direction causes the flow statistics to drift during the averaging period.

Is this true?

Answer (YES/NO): NO